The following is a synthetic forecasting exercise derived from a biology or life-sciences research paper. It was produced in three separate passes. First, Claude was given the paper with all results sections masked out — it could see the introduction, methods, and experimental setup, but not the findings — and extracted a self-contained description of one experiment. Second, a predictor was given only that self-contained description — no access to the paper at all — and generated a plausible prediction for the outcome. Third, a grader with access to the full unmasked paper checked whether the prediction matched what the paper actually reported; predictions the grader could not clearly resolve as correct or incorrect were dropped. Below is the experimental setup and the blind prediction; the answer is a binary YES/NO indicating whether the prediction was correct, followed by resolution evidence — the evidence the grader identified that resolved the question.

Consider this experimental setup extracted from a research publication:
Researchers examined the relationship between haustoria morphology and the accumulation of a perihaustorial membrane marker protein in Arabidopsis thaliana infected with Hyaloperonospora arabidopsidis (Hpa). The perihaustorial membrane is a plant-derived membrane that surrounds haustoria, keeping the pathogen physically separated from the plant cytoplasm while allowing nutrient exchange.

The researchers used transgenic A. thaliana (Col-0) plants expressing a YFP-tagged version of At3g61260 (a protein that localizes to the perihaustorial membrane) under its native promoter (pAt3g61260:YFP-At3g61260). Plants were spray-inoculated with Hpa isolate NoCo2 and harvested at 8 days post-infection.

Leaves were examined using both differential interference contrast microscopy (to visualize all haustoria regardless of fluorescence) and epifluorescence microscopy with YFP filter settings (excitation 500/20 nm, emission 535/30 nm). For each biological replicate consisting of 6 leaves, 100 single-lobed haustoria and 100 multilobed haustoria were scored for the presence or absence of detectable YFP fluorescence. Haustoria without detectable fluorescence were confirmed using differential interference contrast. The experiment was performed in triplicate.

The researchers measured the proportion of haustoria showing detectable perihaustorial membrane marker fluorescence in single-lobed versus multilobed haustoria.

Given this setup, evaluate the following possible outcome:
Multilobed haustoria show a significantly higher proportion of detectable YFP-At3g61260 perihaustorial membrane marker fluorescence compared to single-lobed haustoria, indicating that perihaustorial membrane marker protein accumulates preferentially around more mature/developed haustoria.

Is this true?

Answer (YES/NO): NO